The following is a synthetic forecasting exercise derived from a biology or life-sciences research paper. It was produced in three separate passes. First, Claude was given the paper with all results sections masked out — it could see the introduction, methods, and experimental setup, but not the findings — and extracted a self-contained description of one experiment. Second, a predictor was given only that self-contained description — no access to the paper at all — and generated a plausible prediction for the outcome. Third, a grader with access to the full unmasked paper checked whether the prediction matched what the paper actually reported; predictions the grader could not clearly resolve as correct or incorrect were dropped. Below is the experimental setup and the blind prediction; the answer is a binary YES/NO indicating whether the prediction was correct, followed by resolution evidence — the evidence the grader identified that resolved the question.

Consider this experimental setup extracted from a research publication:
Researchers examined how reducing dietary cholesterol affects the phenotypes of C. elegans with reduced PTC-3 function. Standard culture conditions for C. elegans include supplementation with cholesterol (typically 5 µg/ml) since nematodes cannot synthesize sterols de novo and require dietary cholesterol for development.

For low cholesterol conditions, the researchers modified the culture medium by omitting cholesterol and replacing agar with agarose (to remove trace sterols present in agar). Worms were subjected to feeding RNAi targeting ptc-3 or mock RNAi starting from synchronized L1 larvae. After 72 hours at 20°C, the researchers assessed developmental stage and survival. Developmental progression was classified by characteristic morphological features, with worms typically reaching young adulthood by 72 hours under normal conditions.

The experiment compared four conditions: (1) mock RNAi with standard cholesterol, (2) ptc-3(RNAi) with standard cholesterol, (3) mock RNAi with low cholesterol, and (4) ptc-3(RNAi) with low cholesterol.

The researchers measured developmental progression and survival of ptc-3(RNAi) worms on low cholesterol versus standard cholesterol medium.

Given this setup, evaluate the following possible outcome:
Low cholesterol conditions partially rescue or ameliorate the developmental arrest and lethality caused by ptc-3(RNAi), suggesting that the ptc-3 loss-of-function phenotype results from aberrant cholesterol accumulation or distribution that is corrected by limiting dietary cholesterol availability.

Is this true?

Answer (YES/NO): YES